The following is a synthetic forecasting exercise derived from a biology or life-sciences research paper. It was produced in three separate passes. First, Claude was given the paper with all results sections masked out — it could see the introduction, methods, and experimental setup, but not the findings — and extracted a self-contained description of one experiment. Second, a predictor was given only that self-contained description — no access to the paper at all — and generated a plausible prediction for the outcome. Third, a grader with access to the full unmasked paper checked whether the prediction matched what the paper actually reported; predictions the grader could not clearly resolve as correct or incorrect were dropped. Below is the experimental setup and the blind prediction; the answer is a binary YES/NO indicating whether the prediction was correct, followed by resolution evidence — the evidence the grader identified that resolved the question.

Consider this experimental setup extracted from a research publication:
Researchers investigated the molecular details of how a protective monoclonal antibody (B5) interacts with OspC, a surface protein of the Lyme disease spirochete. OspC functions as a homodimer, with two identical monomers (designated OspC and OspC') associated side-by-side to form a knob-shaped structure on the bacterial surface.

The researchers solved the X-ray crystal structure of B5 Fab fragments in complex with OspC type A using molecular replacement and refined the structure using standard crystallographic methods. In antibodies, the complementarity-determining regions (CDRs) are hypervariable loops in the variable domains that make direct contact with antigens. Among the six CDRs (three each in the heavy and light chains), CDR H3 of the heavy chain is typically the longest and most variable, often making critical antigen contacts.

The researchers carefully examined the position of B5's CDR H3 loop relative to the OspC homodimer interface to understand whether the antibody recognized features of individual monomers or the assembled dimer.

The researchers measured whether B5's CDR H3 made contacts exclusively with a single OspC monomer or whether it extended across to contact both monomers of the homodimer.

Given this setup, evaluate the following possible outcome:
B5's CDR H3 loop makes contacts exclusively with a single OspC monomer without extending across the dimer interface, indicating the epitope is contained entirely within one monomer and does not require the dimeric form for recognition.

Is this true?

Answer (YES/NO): NO